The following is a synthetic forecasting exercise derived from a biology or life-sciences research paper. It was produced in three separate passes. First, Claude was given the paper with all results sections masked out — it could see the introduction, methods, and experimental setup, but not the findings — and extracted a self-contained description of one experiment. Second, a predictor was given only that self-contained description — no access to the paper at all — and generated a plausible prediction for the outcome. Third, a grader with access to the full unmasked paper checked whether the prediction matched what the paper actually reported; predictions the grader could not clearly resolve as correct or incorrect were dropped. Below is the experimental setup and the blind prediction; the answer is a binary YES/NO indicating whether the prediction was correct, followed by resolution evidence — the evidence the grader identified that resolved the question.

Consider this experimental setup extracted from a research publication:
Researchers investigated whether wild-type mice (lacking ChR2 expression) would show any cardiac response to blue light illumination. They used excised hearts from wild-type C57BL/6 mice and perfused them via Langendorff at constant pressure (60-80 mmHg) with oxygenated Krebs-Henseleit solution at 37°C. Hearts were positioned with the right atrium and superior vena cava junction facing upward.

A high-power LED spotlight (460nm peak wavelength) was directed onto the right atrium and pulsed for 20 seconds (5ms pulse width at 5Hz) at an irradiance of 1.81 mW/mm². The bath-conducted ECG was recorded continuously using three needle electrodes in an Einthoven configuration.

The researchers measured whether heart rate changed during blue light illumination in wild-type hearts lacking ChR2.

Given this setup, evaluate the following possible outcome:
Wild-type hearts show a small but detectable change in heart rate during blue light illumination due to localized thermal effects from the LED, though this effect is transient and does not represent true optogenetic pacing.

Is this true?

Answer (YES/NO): NO